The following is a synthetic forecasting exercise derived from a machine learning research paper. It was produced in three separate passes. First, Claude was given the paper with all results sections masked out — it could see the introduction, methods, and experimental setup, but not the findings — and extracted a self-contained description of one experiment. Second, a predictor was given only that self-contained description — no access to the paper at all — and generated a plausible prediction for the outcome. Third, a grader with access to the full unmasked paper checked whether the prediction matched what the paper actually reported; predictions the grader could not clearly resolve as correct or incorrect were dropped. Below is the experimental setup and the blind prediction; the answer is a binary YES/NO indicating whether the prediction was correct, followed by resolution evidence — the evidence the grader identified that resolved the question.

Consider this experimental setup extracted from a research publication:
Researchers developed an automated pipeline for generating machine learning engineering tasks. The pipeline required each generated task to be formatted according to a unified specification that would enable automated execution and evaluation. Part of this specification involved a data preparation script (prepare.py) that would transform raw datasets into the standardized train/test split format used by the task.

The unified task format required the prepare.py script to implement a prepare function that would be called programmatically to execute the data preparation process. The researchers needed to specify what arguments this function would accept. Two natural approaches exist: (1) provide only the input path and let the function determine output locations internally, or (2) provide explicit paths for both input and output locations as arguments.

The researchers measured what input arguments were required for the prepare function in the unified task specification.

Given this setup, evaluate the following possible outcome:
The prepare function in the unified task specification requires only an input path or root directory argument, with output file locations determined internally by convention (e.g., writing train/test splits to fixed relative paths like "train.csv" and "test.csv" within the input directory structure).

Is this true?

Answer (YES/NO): NO